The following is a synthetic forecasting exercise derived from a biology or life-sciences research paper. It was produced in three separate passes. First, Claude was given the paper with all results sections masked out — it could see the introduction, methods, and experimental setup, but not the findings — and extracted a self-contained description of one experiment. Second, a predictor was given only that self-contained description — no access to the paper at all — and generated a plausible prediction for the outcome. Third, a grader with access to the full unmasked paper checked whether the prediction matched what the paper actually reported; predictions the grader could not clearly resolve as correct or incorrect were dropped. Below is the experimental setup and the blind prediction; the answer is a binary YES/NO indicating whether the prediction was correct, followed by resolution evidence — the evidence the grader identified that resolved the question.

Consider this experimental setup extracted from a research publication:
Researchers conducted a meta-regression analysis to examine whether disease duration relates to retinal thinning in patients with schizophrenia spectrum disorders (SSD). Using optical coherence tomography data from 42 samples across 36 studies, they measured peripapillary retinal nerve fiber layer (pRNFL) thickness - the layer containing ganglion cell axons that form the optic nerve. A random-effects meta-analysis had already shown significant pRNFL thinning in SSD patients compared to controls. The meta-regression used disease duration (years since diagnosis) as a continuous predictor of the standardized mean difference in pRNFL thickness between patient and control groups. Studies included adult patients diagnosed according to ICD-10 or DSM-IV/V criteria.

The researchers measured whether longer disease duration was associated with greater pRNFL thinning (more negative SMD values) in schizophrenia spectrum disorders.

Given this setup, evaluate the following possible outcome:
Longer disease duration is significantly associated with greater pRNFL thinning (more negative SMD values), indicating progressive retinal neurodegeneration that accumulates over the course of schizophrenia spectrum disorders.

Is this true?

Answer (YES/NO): YES